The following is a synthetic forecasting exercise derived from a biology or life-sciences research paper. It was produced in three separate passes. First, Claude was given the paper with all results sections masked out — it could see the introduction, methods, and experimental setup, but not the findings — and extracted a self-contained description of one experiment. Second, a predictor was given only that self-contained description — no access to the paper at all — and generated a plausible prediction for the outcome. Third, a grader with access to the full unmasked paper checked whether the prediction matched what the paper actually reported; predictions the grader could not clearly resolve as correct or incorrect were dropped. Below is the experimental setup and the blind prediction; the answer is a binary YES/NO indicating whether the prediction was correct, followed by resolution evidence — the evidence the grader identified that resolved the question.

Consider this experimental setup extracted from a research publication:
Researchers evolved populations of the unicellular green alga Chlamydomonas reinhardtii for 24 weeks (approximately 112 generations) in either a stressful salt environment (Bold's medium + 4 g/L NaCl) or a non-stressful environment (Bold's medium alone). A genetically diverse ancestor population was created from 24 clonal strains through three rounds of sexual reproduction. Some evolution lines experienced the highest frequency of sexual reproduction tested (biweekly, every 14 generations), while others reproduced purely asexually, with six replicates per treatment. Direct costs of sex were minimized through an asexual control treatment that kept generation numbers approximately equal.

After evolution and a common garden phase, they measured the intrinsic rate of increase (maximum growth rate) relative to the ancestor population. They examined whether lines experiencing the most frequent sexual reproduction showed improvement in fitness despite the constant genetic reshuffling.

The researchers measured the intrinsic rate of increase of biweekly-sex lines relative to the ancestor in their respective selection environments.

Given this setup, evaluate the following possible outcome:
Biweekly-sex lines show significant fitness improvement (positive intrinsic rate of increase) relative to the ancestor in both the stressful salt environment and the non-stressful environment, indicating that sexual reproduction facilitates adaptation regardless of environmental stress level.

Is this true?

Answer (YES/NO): NO